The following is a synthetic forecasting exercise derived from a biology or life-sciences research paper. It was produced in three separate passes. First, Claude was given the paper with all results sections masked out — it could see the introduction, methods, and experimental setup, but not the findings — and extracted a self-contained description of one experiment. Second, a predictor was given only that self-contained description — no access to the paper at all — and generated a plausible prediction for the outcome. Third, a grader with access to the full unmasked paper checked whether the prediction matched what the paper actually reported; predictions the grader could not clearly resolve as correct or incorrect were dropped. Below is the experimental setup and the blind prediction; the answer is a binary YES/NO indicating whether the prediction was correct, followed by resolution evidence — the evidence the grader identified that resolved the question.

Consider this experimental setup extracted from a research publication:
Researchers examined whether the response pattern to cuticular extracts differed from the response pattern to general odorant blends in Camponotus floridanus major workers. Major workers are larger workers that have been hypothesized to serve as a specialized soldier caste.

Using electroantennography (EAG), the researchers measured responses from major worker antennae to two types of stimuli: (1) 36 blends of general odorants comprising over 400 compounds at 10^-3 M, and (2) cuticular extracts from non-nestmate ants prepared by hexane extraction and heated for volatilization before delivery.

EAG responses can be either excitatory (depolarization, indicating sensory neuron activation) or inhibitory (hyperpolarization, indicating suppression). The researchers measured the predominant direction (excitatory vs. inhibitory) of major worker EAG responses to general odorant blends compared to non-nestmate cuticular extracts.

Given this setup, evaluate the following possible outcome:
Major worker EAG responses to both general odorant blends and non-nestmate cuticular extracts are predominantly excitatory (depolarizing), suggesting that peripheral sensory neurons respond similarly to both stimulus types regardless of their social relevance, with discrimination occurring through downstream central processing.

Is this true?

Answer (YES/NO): NO